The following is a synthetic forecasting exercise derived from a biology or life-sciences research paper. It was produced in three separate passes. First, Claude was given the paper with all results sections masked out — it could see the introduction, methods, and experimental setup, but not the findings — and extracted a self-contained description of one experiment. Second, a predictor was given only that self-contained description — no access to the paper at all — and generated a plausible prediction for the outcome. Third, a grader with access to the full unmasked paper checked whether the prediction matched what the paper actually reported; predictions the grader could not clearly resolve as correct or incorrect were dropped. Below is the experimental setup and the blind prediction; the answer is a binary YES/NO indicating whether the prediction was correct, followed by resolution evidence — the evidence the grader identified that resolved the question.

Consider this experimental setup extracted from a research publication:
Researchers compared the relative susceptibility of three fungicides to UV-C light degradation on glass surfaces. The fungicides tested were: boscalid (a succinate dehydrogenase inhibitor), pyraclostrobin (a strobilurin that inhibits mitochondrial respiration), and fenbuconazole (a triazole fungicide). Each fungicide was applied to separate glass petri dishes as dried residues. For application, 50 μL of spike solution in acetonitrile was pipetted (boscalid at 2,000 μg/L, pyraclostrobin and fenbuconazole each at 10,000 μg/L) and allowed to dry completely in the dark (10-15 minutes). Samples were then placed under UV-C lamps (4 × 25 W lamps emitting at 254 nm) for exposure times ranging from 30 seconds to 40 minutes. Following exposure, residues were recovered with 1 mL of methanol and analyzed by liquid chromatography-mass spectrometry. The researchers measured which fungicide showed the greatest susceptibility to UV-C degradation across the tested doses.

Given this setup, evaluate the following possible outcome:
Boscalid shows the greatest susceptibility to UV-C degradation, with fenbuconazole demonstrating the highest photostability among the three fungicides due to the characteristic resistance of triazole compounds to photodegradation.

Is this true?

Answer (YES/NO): NO